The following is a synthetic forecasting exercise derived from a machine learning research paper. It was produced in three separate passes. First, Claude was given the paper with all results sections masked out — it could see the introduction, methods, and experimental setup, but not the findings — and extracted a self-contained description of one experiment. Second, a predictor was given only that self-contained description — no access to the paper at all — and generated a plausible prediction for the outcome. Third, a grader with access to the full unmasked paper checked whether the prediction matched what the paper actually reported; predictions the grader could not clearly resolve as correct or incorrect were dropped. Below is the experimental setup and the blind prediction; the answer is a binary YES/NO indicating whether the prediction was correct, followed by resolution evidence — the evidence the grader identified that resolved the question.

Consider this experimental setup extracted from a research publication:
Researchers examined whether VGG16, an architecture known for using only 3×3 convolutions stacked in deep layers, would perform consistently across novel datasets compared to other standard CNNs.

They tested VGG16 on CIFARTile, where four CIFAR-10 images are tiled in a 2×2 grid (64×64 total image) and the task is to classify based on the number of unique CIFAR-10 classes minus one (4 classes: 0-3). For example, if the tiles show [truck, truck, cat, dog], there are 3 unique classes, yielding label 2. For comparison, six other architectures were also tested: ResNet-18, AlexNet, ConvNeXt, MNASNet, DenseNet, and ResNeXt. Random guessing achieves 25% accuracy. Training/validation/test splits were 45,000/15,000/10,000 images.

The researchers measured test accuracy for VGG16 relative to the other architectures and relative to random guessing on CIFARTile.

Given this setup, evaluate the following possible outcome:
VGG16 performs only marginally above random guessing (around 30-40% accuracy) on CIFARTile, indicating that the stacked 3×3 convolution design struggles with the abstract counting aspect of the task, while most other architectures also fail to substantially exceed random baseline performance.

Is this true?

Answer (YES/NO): NO